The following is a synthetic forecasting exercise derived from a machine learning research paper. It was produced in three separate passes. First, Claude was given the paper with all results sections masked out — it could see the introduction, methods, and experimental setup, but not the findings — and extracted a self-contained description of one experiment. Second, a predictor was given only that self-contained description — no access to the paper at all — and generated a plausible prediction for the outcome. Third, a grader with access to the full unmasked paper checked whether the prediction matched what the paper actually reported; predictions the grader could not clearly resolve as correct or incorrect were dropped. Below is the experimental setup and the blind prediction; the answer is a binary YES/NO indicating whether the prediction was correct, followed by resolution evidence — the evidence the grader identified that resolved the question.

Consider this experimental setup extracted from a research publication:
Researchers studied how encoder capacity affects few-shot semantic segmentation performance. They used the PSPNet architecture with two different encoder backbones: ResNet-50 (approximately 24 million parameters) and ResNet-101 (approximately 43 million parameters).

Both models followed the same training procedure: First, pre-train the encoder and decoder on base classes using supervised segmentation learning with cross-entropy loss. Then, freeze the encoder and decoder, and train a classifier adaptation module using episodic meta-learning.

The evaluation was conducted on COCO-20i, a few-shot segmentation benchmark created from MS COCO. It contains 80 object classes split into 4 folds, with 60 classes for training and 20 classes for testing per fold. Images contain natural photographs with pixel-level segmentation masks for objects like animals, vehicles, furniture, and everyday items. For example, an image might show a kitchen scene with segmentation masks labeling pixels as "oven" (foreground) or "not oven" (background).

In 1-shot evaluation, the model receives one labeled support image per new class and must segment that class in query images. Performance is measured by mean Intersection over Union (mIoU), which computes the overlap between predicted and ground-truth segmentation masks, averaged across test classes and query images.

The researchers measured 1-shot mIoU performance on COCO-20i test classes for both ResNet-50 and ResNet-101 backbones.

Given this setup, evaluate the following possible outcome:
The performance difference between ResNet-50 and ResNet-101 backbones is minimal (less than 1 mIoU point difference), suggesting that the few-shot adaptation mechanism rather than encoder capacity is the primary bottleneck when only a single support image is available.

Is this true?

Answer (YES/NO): YES